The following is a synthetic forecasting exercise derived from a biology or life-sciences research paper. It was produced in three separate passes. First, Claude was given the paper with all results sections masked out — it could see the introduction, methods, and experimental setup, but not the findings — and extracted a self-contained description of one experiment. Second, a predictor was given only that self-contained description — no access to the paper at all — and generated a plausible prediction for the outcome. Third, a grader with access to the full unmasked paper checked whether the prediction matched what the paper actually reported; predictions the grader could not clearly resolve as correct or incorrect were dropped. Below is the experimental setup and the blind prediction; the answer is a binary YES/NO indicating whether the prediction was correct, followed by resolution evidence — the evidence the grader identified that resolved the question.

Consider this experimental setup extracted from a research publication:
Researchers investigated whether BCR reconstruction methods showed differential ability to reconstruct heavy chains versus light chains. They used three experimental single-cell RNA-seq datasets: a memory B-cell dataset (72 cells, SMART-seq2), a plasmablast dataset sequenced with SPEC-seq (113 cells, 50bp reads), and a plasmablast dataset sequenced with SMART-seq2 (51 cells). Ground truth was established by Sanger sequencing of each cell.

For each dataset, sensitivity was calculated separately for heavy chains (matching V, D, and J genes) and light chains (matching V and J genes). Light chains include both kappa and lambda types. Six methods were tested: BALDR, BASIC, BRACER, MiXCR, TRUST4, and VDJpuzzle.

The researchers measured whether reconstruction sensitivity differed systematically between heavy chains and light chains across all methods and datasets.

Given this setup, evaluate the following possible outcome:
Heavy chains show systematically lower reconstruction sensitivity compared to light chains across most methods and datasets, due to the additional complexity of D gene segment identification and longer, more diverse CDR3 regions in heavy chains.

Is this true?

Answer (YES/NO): NO